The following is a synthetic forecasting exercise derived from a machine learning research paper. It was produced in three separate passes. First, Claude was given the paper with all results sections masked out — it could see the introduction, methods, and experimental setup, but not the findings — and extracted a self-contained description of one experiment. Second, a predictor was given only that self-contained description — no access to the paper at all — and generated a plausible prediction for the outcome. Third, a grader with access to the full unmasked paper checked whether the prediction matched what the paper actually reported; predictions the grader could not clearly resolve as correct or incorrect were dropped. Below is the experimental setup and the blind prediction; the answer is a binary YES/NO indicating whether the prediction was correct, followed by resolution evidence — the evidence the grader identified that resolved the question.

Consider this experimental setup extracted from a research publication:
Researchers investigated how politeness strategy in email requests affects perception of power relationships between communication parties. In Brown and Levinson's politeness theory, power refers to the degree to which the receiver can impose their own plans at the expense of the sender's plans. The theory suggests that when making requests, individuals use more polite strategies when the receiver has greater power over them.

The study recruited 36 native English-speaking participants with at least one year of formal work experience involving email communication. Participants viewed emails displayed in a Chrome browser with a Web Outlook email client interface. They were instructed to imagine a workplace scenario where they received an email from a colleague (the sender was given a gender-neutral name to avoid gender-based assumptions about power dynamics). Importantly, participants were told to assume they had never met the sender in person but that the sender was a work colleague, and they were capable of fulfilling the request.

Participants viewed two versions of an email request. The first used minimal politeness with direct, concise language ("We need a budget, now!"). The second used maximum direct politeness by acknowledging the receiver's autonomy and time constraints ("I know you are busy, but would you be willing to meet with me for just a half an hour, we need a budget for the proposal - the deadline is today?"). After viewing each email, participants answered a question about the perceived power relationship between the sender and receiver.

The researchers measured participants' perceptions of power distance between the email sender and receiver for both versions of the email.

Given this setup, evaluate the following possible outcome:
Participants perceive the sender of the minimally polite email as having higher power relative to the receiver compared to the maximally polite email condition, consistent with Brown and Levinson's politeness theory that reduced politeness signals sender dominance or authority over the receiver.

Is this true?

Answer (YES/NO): YES